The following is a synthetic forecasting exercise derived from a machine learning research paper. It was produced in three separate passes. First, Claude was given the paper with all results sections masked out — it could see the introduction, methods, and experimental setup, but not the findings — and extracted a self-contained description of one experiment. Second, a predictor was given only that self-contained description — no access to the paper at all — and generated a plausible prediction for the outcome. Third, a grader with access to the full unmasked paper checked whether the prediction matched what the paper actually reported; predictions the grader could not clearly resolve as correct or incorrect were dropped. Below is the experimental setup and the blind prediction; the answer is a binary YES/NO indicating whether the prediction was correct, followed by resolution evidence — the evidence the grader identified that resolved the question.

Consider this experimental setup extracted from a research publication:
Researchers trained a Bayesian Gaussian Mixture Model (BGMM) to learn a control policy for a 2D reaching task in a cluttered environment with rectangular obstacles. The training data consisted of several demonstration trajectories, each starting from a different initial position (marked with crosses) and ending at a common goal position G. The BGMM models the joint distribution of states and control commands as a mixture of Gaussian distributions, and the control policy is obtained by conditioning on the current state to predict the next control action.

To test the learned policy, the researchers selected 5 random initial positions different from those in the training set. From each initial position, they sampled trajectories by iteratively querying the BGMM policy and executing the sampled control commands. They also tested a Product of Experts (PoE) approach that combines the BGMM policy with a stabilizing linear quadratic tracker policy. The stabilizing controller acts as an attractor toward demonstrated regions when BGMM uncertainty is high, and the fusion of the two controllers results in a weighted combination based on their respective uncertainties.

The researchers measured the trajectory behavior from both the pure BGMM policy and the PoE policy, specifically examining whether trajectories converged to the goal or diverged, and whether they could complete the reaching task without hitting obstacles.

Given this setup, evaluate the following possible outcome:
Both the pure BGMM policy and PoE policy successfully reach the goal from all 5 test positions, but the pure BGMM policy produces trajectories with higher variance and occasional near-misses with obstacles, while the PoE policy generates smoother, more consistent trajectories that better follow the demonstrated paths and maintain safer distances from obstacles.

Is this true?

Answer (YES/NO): NO